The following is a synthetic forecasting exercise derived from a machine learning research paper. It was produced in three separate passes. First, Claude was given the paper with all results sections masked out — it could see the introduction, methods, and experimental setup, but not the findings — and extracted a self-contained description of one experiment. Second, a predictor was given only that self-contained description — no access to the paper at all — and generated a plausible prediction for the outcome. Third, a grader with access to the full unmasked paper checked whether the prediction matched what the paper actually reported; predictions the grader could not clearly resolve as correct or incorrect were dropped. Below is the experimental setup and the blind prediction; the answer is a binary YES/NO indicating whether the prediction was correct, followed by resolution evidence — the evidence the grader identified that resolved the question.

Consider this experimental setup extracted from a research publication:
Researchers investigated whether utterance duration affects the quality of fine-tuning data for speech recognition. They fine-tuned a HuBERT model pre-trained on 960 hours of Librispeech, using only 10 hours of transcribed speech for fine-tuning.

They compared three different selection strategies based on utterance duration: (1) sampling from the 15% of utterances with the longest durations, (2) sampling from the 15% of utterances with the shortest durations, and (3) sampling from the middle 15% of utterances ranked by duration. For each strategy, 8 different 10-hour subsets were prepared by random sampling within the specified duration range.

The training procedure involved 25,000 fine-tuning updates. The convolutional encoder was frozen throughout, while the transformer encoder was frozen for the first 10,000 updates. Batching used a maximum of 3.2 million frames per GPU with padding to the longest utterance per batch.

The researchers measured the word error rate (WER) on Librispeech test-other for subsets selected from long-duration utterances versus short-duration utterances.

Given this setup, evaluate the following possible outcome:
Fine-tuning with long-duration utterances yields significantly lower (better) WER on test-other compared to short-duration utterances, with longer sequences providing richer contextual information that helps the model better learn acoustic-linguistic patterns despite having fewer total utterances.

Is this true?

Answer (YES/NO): NO